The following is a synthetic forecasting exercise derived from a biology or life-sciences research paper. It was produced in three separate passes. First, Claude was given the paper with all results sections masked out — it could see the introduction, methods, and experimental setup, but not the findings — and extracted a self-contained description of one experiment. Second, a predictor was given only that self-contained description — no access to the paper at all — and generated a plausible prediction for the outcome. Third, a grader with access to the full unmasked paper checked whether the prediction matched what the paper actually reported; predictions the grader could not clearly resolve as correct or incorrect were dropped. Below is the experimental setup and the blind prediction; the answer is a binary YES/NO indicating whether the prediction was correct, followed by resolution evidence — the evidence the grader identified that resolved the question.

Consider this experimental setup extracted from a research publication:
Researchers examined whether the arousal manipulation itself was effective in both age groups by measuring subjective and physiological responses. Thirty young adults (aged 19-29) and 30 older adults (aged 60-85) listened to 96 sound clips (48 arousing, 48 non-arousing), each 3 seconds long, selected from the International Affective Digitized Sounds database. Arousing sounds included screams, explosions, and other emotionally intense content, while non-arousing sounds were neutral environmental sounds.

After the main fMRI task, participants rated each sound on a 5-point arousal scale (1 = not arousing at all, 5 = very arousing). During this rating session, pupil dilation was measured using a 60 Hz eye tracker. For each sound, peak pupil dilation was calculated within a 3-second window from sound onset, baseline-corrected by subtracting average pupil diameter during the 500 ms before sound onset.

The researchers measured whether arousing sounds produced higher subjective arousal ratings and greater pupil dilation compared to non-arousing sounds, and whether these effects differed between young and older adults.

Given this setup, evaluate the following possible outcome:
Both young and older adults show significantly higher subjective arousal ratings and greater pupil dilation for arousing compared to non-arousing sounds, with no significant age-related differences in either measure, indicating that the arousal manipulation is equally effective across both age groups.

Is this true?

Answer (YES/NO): NO